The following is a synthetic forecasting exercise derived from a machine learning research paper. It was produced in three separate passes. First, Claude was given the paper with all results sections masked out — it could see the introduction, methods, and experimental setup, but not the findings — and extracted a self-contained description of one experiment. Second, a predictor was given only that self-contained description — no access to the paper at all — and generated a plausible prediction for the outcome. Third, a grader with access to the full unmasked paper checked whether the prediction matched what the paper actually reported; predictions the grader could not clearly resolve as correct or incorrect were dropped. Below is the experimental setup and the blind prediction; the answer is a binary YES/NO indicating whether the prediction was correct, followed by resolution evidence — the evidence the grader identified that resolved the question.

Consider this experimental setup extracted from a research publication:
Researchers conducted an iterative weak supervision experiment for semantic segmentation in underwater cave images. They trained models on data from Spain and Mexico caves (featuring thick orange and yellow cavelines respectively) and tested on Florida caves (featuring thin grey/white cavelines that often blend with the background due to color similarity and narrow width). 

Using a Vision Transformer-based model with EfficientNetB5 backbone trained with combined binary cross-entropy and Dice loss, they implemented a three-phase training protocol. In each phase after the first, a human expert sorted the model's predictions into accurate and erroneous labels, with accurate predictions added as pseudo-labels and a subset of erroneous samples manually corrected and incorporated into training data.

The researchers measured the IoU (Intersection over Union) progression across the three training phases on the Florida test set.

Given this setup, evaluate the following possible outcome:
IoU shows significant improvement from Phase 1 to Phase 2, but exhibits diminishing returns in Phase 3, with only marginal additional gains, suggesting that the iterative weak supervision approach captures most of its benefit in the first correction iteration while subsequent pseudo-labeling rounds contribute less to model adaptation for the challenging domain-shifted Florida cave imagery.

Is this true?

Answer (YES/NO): NO